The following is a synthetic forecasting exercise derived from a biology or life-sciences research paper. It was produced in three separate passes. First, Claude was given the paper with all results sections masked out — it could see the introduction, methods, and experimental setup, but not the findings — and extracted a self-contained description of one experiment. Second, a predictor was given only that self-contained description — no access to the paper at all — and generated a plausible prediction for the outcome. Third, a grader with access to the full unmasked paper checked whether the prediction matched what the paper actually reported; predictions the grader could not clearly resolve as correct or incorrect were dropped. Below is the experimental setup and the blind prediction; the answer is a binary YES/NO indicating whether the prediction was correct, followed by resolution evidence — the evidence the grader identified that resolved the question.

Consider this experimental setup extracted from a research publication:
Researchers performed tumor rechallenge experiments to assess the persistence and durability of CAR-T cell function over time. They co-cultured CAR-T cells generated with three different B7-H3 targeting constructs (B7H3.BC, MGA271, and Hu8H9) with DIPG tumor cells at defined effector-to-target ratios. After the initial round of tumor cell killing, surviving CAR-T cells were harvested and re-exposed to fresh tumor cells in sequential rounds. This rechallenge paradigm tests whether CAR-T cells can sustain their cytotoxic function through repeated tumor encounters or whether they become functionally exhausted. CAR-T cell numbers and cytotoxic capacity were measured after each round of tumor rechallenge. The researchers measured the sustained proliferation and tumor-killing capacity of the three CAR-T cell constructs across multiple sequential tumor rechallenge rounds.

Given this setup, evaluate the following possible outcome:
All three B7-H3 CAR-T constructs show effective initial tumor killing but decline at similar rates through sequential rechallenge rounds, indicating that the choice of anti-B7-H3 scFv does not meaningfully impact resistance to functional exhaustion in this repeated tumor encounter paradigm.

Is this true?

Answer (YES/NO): NO